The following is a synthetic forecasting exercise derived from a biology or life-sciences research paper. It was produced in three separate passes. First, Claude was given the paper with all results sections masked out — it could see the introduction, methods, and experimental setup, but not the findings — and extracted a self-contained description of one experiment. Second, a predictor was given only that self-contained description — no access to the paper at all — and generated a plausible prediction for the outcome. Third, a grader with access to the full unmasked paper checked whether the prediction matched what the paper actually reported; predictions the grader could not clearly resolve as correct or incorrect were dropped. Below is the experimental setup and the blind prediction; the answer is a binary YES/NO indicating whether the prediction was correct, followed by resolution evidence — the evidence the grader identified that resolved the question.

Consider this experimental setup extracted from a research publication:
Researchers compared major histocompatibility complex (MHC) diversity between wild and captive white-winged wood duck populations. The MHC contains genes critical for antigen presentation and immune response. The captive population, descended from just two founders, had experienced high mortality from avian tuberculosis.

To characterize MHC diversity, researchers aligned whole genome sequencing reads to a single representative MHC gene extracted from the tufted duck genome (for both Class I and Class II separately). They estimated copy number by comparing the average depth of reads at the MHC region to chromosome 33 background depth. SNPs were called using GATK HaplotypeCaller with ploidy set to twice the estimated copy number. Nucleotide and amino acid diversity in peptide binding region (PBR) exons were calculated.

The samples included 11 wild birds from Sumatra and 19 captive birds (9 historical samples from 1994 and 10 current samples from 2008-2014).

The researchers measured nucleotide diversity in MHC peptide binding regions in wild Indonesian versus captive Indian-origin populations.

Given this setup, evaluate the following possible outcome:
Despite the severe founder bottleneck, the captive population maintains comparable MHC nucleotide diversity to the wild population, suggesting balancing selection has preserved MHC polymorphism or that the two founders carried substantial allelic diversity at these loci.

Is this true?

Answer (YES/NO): NO